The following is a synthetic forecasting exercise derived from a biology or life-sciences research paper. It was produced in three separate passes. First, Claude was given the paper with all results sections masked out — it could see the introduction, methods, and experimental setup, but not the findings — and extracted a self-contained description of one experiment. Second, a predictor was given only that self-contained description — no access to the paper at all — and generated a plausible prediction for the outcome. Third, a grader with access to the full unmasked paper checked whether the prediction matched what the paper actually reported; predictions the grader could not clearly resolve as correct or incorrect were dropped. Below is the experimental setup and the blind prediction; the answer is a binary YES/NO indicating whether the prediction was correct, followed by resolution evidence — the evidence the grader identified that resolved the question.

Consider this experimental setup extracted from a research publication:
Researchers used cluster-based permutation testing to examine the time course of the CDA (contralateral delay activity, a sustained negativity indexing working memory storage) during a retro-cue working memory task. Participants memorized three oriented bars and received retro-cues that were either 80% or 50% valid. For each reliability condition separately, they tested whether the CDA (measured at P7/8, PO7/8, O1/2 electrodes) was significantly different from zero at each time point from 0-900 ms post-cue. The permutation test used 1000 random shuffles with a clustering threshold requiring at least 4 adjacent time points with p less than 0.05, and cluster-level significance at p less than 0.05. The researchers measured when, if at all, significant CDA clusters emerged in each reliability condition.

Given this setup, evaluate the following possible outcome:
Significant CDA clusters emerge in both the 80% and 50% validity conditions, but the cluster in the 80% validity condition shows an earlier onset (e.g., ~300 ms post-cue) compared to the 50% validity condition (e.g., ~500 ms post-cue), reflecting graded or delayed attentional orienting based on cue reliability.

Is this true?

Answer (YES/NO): NO